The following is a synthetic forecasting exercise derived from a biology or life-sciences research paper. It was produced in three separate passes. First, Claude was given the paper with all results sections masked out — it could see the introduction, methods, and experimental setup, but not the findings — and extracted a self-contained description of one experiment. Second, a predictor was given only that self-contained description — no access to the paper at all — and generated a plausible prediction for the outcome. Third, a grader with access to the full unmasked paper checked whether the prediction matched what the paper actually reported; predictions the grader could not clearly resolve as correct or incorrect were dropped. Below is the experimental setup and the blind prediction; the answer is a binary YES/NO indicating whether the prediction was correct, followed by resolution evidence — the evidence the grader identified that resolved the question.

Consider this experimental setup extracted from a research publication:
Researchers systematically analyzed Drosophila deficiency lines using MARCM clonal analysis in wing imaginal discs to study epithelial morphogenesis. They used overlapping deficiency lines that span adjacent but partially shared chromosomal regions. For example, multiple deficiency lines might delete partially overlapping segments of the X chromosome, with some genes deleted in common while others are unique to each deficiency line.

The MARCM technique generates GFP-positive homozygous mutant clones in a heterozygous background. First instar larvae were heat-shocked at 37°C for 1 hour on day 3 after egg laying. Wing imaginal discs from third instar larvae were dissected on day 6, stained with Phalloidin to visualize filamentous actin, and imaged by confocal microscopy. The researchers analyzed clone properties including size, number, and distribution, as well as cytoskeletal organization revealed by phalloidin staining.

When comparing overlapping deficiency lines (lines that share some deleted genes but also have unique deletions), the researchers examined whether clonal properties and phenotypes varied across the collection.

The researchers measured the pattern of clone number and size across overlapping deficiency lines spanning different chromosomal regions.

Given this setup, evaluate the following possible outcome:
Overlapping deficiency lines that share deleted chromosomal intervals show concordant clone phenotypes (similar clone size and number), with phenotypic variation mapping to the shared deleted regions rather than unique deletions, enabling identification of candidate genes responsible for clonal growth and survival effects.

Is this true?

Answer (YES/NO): YES